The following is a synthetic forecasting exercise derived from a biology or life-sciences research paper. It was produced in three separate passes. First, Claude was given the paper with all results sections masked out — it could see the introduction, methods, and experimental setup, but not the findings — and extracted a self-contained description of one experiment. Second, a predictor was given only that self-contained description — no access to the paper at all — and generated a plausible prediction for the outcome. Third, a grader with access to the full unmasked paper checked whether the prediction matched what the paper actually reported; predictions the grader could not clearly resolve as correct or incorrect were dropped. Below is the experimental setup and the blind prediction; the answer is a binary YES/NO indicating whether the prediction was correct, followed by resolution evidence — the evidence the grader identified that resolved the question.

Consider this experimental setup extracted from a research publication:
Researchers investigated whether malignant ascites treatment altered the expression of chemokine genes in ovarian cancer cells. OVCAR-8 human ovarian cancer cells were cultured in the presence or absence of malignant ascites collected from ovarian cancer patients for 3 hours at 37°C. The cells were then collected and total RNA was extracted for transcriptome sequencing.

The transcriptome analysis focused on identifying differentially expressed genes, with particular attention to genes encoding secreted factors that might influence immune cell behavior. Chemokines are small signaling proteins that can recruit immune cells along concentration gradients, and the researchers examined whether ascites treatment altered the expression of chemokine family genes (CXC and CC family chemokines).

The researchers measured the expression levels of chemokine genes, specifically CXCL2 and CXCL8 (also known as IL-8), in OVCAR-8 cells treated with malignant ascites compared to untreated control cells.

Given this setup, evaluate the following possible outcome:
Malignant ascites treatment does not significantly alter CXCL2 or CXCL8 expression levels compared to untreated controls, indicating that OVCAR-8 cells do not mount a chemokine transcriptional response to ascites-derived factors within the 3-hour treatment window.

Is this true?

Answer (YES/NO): NO